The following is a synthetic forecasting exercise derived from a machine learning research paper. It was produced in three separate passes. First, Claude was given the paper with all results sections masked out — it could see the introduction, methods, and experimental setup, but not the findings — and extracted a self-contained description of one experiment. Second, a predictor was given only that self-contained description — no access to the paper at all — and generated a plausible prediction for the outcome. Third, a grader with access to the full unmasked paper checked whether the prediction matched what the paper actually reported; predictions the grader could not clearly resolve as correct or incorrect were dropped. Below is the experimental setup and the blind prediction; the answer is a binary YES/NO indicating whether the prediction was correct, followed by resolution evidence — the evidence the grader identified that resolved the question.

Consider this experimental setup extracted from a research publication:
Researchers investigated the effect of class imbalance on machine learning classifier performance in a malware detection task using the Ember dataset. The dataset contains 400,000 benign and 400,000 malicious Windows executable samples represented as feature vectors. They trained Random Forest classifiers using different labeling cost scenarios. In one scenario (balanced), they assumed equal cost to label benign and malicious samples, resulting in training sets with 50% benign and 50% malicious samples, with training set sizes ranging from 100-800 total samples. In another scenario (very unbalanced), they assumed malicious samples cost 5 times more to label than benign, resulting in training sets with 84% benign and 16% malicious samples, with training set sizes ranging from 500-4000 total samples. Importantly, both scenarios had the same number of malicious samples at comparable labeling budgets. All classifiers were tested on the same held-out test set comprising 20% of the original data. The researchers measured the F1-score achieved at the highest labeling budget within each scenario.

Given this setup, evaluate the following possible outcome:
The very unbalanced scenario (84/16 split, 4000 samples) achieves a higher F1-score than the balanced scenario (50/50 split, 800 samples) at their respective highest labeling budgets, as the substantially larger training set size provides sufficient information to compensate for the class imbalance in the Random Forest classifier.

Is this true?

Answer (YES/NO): NO